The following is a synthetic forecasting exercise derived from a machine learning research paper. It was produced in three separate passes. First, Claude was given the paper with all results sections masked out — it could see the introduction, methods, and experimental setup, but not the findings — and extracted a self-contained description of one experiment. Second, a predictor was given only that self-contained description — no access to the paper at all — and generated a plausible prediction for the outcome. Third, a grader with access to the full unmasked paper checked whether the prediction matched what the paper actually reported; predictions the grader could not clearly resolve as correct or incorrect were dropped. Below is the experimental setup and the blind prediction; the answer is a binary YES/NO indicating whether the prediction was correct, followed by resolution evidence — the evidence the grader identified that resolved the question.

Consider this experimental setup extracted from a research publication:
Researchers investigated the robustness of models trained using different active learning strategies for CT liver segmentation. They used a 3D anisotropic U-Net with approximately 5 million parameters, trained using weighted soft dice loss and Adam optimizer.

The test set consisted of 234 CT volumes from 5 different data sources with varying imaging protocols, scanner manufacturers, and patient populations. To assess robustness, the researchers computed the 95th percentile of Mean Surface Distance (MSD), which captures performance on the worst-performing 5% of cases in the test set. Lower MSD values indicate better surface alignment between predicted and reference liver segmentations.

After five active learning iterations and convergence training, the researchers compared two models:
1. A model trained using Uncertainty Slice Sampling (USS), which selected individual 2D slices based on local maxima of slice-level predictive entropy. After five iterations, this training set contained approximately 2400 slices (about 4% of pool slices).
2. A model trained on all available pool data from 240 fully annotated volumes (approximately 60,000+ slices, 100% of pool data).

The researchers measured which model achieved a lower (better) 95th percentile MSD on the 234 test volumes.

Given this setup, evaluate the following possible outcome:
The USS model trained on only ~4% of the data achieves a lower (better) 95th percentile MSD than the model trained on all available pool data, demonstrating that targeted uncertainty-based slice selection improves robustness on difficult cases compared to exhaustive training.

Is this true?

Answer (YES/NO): YES